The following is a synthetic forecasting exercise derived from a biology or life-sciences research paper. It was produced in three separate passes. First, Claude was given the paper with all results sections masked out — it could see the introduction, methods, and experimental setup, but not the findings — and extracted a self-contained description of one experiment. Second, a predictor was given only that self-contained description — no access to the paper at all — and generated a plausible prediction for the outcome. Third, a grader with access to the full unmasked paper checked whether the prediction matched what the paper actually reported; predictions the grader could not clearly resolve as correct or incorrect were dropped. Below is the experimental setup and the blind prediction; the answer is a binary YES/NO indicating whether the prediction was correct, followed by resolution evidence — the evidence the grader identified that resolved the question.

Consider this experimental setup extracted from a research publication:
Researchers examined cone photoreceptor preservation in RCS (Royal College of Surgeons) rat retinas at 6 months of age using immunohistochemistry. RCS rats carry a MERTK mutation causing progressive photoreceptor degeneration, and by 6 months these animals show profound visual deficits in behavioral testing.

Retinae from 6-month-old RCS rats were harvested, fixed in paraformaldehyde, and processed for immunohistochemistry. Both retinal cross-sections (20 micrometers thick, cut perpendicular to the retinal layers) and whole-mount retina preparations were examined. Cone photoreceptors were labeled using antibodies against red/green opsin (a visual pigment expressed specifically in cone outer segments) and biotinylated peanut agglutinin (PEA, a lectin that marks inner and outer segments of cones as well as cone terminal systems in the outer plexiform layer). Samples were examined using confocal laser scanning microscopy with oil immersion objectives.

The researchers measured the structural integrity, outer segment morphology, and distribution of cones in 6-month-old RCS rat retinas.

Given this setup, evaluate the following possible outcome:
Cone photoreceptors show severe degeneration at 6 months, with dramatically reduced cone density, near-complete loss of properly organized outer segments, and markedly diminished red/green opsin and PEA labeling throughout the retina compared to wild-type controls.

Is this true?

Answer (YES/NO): NO